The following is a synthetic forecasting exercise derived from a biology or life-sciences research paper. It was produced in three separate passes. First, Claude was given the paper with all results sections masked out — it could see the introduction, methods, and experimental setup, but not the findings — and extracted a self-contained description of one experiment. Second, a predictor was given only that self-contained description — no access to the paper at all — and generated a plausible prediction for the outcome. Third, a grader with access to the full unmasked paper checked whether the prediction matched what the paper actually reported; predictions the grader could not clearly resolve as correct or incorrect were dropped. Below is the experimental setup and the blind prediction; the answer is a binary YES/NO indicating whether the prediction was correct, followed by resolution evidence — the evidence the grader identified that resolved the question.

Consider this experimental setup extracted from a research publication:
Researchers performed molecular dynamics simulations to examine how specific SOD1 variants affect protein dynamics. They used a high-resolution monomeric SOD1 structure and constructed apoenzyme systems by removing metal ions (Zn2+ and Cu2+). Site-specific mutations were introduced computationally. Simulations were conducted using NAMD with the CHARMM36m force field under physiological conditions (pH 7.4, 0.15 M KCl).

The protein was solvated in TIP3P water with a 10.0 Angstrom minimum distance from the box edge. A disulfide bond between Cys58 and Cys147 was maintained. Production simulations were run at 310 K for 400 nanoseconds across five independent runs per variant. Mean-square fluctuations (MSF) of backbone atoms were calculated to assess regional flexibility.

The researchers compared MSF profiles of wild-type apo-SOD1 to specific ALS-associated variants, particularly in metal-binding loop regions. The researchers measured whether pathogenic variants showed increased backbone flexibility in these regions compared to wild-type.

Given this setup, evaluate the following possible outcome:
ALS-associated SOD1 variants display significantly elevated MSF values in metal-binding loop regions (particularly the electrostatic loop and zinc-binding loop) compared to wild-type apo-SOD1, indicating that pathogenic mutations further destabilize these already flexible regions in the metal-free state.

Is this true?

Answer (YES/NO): YES